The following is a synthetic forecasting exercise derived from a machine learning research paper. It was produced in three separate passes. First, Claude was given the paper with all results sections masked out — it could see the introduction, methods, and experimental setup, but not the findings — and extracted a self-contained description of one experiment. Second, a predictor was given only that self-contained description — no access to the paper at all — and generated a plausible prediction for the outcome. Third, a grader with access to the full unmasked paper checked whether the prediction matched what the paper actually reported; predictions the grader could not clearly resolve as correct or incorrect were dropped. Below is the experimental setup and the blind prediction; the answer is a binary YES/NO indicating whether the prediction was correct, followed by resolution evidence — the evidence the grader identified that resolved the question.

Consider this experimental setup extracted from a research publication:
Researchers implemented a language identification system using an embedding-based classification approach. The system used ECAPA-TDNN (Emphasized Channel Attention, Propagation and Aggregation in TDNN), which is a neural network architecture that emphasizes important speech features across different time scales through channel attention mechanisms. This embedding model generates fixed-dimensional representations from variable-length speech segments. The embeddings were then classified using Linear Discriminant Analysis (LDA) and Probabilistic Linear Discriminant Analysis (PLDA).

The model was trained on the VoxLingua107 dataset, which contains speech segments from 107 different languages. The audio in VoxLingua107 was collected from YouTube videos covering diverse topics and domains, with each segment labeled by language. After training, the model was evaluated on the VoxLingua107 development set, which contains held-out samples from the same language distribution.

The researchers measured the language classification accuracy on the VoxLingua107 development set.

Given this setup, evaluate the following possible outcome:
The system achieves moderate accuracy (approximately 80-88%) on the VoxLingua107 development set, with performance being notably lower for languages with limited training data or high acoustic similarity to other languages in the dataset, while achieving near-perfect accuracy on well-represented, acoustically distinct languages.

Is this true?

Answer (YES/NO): NO